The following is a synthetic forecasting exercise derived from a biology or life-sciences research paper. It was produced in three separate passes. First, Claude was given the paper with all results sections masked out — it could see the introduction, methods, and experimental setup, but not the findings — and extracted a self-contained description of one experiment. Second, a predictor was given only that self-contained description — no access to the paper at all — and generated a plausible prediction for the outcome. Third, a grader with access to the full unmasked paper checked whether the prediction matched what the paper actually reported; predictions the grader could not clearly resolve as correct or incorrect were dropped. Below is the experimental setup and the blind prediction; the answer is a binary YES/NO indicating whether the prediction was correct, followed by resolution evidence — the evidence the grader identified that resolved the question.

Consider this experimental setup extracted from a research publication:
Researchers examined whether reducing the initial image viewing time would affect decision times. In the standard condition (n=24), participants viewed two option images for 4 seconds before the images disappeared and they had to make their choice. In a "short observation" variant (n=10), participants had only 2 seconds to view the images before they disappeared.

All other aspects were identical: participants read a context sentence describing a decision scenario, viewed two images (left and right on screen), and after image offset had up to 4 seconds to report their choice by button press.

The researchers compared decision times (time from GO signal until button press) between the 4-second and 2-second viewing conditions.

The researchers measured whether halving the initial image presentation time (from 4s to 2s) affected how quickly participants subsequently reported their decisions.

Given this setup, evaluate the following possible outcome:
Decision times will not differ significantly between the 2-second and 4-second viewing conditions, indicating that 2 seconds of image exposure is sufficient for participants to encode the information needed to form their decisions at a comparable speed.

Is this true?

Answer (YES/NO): YES